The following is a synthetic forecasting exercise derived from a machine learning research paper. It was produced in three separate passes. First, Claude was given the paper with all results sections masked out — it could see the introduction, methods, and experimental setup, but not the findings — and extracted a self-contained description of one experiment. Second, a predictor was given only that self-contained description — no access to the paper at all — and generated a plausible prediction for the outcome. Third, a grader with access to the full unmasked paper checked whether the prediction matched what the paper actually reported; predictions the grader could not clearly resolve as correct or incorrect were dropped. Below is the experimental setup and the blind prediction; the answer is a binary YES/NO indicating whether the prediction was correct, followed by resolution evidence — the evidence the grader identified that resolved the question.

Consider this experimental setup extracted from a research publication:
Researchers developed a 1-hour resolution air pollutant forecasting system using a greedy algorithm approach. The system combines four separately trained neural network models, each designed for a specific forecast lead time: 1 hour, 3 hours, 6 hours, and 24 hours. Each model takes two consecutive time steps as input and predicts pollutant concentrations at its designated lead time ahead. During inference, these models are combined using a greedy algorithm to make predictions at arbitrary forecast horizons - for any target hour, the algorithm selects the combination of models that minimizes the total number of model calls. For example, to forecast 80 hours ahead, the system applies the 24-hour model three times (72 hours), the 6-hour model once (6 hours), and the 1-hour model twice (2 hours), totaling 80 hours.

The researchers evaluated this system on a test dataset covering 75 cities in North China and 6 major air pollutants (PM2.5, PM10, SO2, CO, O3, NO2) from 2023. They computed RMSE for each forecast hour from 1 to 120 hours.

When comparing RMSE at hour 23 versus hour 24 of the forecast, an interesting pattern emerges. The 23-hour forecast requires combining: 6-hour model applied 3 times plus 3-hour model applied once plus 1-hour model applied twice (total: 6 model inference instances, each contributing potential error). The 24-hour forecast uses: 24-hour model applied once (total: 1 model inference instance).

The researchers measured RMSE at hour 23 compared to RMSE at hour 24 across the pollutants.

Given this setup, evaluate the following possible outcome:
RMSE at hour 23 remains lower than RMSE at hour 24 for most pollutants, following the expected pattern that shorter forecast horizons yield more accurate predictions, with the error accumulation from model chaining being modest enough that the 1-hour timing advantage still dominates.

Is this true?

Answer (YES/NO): NO